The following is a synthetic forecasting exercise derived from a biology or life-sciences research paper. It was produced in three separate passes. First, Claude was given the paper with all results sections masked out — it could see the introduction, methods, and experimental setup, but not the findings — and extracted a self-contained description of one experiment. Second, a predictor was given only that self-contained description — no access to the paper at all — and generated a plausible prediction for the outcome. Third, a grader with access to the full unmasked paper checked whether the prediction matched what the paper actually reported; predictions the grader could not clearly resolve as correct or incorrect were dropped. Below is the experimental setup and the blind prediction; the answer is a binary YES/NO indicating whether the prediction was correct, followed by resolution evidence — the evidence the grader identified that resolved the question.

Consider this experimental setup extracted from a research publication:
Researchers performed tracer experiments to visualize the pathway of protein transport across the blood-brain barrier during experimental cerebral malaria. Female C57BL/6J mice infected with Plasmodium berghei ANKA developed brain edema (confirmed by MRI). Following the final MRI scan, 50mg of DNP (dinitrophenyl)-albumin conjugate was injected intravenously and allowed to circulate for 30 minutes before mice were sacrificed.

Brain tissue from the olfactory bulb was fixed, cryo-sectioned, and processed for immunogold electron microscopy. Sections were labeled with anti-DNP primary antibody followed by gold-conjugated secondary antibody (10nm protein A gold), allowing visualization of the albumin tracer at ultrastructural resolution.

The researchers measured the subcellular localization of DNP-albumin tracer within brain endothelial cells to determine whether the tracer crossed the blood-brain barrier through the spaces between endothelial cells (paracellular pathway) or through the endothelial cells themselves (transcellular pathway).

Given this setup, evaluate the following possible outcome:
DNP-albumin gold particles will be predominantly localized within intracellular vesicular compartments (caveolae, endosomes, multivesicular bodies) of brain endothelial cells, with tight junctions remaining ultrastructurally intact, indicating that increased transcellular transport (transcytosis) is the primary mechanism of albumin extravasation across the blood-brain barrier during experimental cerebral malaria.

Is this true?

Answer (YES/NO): YES